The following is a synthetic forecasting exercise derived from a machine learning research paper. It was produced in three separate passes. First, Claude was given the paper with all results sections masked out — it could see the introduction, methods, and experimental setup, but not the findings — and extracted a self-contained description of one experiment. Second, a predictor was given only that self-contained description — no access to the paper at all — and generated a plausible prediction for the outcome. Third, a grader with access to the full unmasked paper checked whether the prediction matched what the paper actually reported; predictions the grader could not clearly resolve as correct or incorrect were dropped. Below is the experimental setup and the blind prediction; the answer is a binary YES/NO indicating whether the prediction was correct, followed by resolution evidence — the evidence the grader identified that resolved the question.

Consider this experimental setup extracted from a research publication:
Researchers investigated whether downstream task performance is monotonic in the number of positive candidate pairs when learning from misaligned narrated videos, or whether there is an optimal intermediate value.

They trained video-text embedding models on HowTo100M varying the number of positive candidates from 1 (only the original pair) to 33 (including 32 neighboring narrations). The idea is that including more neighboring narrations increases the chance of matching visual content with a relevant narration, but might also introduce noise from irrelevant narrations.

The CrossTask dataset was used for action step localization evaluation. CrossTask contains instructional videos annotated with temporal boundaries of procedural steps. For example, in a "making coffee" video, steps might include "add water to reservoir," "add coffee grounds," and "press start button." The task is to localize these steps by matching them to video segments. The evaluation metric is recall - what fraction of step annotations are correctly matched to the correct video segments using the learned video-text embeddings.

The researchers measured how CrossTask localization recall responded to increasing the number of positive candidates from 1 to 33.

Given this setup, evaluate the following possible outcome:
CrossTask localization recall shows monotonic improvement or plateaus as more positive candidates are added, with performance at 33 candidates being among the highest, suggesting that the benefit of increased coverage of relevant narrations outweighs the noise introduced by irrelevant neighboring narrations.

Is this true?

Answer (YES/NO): NO